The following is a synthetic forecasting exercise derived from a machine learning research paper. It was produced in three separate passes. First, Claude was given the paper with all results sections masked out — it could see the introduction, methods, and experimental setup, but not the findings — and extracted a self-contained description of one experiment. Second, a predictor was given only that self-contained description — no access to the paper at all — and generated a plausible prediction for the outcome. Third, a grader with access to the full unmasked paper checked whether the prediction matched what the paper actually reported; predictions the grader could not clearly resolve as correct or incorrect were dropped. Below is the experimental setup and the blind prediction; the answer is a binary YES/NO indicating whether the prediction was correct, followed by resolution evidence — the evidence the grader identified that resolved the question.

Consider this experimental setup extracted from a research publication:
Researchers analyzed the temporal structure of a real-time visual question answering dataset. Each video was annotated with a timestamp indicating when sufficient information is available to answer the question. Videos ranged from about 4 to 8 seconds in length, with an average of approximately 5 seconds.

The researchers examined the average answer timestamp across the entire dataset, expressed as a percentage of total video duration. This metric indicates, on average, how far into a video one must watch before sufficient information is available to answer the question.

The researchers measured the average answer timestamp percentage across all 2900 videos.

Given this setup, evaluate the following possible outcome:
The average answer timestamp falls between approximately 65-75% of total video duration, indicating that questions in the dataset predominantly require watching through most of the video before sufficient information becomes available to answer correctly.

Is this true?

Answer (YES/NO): NO